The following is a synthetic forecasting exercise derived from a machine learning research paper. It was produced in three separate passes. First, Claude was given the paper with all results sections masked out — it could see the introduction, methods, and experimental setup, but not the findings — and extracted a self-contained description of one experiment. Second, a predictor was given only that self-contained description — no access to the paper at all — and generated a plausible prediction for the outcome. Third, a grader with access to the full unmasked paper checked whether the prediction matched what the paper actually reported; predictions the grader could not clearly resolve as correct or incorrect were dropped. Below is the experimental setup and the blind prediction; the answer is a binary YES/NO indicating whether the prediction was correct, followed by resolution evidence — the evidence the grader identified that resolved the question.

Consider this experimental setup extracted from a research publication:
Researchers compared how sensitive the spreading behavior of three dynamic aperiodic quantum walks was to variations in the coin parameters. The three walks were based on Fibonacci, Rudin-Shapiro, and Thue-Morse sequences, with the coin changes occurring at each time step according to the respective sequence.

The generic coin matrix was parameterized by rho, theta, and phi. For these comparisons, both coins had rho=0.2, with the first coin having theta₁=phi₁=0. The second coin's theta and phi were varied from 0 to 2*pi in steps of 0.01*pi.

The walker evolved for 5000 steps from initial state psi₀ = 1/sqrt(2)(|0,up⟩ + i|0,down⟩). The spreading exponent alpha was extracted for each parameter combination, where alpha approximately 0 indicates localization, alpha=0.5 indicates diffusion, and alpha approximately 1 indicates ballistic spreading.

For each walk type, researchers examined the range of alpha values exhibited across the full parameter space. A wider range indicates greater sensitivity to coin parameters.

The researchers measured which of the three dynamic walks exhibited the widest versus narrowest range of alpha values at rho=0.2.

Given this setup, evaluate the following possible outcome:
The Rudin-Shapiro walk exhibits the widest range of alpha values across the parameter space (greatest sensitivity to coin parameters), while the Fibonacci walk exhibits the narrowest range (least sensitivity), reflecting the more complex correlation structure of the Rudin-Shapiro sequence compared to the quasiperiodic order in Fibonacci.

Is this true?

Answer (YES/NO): NO